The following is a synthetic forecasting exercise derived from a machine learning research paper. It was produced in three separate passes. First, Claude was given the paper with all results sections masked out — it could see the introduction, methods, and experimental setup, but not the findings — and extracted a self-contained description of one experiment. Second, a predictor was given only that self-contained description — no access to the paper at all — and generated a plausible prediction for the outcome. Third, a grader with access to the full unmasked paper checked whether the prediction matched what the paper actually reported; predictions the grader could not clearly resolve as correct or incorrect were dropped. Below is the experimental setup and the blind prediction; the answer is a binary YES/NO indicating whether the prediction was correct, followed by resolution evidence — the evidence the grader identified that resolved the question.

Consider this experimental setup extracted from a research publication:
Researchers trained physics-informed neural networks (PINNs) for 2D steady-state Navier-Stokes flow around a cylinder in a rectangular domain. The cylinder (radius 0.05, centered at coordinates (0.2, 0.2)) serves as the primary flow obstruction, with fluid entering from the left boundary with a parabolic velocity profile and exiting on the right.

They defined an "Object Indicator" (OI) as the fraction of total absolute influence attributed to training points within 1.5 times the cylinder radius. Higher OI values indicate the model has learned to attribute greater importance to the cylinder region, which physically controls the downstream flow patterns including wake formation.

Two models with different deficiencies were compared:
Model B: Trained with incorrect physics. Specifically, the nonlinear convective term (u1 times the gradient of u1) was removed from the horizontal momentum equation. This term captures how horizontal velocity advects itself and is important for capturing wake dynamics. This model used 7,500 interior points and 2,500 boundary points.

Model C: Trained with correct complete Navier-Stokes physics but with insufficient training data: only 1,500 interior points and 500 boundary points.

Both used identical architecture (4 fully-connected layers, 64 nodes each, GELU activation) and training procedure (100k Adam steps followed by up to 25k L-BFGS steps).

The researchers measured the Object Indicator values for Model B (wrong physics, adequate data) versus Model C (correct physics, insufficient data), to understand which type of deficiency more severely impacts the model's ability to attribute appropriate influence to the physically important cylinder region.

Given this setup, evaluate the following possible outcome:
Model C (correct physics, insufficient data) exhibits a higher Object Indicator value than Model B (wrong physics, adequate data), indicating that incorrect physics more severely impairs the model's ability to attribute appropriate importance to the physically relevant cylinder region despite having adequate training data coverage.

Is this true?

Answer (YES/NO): NO